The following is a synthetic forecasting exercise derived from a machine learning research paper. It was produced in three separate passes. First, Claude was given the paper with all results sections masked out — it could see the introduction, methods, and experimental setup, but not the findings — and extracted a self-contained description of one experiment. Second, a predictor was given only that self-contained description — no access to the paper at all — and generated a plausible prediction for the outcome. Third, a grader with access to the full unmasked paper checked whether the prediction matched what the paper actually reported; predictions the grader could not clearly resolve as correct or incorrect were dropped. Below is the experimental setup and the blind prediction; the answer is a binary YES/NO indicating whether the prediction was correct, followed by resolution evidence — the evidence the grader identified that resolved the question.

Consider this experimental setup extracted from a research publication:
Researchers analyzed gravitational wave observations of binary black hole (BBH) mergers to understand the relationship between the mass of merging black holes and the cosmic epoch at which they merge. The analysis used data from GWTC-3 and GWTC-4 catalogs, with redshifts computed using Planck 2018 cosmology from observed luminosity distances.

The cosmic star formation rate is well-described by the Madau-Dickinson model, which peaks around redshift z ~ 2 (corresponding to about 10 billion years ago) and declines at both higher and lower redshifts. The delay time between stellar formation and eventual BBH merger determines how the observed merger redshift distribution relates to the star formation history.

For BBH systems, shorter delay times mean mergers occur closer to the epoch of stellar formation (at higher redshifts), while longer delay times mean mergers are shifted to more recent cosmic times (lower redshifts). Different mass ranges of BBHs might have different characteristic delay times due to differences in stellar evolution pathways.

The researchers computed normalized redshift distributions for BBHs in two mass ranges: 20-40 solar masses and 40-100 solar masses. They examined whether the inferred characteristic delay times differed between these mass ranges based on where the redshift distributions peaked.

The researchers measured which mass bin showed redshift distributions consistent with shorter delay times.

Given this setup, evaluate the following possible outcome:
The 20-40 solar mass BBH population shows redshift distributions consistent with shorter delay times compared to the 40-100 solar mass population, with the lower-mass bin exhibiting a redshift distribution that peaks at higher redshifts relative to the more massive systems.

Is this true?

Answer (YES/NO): NO